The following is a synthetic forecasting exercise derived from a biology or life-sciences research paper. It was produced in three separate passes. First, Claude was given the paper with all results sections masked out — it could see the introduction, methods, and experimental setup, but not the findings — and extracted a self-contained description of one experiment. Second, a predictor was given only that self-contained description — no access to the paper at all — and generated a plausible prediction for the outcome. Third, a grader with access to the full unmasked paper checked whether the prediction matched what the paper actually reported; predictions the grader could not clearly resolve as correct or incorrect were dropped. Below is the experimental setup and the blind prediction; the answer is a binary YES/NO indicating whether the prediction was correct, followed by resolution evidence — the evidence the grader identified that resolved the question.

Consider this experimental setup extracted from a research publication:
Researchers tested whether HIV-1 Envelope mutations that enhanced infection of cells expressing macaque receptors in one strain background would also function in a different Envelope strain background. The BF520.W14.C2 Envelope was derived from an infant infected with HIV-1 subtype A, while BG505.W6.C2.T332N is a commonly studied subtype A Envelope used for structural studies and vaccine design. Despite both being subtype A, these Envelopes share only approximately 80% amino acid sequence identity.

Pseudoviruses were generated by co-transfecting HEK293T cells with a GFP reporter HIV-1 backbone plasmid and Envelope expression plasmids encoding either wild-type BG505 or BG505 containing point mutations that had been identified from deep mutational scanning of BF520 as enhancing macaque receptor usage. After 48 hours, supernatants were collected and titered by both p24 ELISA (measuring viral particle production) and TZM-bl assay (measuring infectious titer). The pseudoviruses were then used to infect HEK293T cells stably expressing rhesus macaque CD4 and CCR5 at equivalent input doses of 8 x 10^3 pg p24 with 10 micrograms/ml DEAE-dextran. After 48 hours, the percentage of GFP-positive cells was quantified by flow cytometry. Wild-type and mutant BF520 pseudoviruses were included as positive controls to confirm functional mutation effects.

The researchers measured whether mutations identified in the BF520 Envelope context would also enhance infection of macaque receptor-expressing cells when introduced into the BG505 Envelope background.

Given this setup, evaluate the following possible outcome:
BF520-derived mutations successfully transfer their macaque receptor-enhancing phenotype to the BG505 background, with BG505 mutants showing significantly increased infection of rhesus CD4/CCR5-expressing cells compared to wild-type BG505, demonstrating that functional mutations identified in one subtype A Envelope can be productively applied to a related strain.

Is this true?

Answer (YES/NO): YES